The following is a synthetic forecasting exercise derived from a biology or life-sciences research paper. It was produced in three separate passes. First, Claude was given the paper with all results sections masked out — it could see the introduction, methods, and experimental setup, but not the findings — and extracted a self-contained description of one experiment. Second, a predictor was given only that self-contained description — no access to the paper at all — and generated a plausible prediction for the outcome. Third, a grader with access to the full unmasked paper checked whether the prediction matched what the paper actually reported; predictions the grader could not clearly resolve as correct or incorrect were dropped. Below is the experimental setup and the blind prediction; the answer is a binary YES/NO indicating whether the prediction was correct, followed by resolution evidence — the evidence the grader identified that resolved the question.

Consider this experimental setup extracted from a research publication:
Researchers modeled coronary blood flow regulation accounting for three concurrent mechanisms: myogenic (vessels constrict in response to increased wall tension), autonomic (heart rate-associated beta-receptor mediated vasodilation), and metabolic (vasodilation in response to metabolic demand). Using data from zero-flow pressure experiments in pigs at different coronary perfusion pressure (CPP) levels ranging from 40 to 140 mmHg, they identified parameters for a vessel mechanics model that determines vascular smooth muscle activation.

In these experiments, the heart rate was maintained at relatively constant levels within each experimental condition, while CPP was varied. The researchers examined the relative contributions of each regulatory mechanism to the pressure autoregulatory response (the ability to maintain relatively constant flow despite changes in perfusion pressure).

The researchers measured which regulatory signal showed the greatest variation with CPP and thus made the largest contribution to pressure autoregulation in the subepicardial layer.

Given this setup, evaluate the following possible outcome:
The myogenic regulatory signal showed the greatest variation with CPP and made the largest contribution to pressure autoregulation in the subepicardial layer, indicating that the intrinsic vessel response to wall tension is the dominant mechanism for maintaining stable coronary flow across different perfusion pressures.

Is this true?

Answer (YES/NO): YES